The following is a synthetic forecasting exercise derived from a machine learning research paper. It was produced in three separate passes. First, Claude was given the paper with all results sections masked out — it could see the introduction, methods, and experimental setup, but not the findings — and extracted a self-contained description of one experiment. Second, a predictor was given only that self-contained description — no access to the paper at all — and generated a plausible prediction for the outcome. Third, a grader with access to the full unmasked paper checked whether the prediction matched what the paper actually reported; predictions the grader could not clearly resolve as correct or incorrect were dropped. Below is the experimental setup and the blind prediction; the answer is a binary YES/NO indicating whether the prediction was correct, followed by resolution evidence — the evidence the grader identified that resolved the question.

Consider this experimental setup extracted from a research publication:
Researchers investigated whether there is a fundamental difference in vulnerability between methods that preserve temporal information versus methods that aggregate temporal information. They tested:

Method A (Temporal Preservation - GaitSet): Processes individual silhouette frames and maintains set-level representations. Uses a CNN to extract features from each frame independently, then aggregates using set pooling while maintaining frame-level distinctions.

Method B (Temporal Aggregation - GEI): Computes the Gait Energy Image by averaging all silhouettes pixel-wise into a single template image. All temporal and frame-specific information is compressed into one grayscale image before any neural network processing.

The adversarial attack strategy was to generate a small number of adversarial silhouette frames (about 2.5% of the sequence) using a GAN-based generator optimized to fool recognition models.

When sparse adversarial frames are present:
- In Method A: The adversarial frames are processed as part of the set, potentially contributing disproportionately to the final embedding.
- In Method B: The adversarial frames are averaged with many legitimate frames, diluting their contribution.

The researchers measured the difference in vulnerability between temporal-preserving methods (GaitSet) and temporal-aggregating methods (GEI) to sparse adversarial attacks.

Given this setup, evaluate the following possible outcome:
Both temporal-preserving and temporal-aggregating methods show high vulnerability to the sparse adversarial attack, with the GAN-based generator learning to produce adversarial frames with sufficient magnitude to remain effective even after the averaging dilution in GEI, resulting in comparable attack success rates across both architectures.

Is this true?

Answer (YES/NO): NO